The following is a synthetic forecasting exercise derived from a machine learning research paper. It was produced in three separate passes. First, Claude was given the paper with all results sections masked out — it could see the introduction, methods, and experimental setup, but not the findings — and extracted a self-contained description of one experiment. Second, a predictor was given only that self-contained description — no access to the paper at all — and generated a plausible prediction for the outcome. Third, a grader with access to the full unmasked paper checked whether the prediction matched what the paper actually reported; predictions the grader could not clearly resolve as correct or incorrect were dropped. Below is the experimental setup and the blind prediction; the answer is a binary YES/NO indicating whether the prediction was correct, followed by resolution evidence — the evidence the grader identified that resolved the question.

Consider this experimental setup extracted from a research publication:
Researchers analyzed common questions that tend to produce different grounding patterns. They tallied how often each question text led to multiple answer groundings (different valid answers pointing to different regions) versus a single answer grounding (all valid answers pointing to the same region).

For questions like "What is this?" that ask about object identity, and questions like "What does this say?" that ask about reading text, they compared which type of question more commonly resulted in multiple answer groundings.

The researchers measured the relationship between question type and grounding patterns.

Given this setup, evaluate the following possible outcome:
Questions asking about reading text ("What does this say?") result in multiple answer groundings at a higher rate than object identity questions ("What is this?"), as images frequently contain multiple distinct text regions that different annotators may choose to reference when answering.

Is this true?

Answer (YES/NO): YES